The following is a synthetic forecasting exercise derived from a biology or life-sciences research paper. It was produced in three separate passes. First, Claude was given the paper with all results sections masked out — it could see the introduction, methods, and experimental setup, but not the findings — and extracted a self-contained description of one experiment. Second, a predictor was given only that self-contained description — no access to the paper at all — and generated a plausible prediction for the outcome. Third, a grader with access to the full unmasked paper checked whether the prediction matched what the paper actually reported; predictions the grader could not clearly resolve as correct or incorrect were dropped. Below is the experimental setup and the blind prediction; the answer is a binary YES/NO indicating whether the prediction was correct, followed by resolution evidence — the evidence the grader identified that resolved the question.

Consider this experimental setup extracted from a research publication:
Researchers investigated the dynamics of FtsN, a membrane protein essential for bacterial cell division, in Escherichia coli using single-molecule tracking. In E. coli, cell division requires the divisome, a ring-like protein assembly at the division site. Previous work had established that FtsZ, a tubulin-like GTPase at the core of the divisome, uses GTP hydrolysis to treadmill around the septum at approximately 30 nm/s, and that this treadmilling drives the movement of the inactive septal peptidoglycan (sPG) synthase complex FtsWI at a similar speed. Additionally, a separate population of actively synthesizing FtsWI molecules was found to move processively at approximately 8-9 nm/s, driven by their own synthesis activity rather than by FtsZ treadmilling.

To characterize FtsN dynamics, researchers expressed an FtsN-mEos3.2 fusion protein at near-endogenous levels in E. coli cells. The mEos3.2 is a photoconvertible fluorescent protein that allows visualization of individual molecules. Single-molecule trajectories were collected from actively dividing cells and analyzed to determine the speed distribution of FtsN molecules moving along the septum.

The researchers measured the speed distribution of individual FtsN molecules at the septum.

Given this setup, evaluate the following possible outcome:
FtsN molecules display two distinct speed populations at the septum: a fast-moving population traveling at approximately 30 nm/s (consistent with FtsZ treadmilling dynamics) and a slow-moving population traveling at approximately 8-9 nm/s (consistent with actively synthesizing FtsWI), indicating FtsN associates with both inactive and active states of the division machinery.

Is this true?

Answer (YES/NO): NO